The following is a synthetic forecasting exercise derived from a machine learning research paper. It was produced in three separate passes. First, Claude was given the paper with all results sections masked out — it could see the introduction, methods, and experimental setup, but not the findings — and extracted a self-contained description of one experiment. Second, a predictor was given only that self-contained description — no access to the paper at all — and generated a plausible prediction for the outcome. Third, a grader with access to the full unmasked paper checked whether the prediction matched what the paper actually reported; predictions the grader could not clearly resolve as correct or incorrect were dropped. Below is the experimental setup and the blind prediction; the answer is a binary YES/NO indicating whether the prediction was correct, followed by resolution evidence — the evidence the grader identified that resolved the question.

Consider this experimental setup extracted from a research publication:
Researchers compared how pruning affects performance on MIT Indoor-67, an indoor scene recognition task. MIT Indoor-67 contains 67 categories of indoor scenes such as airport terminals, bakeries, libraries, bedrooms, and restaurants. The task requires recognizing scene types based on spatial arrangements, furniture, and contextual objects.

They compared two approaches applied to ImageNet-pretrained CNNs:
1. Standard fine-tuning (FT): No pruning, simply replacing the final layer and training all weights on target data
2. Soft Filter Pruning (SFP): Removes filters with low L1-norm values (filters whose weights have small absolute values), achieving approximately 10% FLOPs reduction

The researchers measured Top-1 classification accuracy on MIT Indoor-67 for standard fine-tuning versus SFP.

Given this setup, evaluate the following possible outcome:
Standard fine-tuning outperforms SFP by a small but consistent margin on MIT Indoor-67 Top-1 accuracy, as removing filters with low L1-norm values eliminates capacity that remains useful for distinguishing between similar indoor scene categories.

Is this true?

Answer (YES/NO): NO